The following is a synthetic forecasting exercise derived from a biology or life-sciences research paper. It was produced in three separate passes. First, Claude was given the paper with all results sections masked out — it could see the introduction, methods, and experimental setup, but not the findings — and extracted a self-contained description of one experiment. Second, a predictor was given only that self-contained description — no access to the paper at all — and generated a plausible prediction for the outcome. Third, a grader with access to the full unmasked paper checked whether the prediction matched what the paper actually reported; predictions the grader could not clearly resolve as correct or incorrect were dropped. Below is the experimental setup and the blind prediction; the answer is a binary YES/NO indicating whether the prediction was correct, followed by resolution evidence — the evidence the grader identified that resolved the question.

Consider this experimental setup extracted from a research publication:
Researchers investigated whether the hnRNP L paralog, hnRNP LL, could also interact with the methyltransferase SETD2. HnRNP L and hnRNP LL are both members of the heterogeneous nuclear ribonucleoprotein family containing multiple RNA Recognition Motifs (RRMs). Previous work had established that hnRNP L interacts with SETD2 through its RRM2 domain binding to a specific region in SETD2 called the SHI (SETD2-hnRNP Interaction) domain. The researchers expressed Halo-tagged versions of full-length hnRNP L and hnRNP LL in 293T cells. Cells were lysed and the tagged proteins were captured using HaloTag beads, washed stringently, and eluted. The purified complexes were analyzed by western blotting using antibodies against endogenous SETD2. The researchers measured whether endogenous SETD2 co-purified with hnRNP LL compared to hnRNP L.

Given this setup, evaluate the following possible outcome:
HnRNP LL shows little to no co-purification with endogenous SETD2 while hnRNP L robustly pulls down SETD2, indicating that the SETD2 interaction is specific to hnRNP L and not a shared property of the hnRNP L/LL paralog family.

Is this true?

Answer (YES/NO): NO